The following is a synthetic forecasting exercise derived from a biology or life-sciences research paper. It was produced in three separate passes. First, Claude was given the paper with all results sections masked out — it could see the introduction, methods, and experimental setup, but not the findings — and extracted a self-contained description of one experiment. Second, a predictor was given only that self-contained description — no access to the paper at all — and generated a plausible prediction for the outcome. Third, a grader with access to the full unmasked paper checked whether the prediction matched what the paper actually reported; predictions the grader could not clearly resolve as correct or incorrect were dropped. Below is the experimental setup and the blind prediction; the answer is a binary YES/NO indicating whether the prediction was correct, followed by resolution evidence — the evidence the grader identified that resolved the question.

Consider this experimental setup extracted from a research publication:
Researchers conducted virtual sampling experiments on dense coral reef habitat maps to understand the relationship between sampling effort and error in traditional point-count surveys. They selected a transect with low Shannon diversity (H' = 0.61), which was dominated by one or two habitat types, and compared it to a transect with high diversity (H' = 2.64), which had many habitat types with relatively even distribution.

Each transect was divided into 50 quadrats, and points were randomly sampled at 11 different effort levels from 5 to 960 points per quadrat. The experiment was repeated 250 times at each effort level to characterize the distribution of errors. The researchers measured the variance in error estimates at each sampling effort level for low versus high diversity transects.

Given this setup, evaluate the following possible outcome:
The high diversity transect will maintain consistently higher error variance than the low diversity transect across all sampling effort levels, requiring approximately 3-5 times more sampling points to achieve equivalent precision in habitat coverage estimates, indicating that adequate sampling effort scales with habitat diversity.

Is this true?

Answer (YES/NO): NO